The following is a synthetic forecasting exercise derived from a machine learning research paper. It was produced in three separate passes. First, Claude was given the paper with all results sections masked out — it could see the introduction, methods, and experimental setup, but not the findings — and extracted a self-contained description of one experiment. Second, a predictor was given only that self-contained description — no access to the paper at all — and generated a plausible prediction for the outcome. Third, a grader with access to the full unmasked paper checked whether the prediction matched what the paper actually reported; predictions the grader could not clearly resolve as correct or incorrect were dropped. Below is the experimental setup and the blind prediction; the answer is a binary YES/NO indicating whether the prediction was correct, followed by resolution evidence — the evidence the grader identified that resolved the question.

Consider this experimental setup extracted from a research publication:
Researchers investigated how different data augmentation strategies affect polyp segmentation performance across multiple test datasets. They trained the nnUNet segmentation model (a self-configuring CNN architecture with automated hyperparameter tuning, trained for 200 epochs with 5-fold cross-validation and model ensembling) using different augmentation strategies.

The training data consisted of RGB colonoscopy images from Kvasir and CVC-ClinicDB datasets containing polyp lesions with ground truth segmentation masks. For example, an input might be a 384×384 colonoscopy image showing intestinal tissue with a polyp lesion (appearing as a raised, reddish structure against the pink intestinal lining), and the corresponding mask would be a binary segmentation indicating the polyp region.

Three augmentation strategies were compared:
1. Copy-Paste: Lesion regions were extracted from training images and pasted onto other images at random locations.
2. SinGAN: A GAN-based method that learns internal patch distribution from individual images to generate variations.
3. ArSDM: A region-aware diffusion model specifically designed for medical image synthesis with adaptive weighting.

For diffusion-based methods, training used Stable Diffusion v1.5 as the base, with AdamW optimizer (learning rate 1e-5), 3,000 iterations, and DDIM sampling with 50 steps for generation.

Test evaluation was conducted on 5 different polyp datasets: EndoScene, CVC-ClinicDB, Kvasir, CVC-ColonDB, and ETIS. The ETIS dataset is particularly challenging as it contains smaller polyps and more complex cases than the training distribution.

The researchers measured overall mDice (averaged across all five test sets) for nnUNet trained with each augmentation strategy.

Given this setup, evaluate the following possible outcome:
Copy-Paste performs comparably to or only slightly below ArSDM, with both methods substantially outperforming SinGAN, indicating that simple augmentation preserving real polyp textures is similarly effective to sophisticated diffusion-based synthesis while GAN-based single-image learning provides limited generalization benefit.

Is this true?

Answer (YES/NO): YES